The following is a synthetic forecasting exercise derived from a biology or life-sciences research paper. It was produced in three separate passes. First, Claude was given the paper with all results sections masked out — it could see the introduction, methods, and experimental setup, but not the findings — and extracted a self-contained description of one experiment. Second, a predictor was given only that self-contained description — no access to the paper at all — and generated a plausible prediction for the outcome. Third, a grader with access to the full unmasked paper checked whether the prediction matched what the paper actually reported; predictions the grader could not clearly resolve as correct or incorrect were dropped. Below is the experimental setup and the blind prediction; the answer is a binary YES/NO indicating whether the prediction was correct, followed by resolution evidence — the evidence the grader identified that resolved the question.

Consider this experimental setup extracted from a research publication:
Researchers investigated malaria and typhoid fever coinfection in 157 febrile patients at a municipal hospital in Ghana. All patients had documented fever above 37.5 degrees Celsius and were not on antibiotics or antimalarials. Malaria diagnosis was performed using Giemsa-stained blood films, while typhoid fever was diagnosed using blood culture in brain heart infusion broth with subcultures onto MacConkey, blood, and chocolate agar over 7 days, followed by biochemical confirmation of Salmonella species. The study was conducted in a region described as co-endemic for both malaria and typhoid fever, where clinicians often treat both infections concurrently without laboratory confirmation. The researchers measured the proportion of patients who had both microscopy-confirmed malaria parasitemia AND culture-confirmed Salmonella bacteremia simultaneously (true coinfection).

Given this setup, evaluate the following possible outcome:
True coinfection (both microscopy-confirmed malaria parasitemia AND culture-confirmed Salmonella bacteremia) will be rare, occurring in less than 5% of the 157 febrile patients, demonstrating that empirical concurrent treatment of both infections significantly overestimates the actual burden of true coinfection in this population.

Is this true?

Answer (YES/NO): YES